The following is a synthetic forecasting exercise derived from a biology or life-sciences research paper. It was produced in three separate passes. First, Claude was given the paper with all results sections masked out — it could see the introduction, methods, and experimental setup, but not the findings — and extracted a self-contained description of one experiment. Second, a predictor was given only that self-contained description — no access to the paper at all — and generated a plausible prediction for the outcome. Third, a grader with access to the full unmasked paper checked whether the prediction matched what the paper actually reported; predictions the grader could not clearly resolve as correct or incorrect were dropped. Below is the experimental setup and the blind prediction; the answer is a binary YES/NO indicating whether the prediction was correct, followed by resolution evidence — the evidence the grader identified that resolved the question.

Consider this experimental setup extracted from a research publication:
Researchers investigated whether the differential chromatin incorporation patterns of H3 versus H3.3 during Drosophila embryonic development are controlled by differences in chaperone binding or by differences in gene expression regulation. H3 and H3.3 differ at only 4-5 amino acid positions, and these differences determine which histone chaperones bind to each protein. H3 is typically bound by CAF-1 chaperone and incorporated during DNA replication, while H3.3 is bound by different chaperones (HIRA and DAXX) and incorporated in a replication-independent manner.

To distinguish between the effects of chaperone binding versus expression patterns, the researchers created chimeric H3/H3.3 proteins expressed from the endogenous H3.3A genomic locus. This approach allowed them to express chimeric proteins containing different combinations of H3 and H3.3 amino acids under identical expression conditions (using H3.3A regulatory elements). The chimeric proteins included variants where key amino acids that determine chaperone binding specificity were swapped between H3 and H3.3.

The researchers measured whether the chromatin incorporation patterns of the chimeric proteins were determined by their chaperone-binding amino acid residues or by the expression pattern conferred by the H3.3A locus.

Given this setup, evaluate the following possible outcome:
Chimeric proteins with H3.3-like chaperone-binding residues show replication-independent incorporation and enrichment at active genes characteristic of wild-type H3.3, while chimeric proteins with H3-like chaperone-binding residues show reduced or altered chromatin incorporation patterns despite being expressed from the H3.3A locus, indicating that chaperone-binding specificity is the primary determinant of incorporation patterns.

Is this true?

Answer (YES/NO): YES